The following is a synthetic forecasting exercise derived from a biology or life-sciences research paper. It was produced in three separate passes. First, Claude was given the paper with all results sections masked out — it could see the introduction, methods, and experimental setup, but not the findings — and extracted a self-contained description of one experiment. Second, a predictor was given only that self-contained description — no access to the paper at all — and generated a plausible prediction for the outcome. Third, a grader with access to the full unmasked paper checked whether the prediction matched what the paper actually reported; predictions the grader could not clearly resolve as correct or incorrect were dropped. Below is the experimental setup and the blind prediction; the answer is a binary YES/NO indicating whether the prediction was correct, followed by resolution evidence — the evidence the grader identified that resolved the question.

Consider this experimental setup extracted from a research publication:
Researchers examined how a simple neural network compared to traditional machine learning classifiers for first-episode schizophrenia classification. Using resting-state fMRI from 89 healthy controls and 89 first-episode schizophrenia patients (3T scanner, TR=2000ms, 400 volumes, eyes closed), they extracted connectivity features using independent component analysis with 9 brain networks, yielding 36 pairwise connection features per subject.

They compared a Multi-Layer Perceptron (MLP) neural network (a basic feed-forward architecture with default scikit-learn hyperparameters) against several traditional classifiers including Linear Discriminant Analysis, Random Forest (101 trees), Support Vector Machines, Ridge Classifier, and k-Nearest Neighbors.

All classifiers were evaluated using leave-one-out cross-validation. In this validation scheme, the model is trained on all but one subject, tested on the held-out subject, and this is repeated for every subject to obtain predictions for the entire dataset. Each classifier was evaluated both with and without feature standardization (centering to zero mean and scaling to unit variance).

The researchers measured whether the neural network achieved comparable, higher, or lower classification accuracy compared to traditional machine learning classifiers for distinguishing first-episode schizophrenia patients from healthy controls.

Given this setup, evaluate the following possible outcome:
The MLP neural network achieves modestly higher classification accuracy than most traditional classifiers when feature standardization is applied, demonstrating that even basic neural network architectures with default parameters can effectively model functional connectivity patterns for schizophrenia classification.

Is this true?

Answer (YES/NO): NO